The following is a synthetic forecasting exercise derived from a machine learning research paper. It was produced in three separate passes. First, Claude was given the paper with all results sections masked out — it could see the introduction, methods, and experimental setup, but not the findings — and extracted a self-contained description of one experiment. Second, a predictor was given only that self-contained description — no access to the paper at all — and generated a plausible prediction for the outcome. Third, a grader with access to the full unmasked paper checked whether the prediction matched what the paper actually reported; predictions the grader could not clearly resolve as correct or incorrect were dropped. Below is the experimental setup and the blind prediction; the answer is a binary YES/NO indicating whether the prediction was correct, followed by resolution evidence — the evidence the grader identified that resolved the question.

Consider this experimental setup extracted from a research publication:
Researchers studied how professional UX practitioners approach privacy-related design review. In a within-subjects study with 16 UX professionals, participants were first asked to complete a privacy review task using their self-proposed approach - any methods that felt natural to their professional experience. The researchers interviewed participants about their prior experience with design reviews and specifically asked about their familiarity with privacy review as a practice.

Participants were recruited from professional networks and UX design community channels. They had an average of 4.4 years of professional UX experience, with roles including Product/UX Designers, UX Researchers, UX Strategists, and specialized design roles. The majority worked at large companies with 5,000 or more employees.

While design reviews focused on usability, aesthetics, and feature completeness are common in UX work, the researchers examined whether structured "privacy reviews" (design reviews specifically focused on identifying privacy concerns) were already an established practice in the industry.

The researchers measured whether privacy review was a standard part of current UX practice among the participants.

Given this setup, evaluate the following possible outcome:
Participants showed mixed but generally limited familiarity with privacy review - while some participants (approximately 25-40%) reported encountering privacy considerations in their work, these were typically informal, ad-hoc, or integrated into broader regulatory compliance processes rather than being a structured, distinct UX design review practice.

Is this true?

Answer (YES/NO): NO